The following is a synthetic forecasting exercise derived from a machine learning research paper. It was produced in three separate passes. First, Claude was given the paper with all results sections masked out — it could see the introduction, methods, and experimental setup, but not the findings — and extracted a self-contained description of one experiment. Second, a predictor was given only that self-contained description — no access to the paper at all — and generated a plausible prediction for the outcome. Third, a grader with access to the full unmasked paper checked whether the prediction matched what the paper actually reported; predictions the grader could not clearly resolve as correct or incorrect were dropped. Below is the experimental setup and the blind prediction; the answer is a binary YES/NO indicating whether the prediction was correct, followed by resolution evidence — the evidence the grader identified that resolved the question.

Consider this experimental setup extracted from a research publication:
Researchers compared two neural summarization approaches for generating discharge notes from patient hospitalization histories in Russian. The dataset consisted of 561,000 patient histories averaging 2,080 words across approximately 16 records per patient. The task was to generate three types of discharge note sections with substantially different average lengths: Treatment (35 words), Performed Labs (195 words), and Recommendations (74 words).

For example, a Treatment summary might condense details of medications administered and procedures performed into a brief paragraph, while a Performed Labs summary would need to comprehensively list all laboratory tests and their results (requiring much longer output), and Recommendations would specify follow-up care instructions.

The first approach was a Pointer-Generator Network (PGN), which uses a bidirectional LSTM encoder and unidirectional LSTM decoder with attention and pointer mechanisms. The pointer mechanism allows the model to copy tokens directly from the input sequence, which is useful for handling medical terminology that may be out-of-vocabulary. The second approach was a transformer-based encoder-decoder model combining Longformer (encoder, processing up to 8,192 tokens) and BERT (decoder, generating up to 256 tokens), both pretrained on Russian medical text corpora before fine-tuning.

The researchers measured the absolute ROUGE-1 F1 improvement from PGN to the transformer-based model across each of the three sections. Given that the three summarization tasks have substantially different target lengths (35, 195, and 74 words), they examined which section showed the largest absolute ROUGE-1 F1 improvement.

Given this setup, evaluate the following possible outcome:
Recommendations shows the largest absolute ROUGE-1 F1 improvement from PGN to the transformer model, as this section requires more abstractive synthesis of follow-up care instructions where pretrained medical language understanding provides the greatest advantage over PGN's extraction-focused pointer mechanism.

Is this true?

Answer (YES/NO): NO